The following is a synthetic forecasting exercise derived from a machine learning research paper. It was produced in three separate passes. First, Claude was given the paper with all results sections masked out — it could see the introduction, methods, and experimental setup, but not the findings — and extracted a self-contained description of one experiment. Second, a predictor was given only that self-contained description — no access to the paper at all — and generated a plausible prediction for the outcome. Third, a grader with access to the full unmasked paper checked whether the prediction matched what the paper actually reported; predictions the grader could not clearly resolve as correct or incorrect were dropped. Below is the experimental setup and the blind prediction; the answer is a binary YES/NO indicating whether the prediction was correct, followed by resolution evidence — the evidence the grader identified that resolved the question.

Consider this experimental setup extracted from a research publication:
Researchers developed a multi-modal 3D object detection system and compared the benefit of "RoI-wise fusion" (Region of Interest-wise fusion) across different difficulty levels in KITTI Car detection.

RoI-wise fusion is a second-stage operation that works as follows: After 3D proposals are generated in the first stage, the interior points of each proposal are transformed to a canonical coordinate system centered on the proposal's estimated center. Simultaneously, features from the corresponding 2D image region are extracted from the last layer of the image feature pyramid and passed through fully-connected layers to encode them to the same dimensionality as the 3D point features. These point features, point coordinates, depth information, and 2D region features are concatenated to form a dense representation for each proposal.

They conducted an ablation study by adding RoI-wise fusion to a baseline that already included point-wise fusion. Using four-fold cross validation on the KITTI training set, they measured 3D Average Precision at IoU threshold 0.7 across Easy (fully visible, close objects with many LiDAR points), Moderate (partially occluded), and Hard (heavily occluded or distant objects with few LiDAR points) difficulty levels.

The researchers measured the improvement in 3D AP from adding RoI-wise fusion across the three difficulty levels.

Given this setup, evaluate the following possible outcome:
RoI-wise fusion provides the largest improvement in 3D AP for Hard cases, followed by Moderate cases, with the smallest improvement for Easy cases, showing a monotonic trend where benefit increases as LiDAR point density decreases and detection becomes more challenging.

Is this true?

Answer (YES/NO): NO